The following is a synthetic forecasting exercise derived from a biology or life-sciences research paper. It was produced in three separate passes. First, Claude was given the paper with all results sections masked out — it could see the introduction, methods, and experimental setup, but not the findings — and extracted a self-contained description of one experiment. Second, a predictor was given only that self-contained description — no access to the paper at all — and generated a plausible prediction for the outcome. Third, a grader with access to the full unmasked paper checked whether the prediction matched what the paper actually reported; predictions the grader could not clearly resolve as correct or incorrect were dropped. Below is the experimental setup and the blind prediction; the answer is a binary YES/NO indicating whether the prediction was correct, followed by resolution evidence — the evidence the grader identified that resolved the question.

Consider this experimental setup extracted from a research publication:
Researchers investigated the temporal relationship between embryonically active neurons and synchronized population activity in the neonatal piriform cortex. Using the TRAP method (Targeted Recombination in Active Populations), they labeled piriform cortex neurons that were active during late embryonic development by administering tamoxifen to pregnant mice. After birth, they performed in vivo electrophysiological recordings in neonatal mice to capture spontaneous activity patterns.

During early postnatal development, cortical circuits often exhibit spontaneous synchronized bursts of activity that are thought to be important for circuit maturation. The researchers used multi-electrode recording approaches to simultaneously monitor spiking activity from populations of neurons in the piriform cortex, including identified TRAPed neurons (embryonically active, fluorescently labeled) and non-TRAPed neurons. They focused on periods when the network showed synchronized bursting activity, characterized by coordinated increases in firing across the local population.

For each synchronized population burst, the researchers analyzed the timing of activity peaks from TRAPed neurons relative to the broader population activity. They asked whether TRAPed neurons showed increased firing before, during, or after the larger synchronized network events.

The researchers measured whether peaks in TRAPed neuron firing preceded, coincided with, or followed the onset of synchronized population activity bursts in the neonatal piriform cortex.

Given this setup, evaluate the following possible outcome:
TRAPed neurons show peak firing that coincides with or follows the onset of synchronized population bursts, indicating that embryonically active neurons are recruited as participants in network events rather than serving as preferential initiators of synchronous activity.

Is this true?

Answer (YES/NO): NO